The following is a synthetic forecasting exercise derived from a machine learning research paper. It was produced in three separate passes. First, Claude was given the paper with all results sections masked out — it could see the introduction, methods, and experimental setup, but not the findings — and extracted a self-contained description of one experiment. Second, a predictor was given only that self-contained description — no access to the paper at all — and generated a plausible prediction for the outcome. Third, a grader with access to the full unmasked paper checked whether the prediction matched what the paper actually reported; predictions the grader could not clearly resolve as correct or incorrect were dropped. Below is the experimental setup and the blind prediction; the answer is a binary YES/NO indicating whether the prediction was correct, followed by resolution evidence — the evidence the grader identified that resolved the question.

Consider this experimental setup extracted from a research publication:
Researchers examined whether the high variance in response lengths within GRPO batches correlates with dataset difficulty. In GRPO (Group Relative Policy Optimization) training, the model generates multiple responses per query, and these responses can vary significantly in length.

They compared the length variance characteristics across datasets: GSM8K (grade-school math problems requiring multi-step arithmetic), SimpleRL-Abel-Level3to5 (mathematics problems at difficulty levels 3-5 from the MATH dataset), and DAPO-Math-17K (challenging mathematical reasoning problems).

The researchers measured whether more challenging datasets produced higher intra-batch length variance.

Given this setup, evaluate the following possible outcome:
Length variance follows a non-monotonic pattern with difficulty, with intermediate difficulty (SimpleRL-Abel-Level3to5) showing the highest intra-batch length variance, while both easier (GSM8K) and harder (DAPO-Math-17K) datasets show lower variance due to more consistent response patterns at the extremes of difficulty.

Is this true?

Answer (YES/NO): NO